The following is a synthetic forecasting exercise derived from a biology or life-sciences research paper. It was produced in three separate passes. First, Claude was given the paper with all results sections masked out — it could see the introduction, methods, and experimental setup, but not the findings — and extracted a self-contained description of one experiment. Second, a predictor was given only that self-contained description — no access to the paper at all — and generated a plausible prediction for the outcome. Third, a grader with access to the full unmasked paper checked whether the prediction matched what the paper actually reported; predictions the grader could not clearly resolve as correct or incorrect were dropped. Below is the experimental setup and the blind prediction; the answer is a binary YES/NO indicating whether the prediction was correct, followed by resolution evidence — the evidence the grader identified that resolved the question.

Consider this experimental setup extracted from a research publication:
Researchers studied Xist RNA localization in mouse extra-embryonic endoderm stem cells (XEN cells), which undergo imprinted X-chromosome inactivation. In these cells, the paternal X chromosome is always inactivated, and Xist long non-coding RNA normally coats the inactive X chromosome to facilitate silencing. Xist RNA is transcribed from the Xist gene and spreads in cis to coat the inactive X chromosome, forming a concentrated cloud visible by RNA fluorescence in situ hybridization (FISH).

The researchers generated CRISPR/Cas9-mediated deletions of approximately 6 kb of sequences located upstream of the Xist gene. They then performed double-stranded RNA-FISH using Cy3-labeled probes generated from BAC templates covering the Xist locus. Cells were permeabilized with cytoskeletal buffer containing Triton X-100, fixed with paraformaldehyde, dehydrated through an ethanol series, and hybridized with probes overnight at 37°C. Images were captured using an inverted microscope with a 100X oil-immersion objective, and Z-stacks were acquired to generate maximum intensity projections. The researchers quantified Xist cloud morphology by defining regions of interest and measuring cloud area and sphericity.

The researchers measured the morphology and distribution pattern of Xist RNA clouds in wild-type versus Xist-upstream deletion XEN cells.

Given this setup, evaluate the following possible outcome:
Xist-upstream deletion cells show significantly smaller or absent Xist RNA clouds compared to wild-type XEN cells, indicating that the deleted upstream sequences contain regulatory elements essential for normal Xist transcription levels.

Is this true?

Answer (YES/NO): NO